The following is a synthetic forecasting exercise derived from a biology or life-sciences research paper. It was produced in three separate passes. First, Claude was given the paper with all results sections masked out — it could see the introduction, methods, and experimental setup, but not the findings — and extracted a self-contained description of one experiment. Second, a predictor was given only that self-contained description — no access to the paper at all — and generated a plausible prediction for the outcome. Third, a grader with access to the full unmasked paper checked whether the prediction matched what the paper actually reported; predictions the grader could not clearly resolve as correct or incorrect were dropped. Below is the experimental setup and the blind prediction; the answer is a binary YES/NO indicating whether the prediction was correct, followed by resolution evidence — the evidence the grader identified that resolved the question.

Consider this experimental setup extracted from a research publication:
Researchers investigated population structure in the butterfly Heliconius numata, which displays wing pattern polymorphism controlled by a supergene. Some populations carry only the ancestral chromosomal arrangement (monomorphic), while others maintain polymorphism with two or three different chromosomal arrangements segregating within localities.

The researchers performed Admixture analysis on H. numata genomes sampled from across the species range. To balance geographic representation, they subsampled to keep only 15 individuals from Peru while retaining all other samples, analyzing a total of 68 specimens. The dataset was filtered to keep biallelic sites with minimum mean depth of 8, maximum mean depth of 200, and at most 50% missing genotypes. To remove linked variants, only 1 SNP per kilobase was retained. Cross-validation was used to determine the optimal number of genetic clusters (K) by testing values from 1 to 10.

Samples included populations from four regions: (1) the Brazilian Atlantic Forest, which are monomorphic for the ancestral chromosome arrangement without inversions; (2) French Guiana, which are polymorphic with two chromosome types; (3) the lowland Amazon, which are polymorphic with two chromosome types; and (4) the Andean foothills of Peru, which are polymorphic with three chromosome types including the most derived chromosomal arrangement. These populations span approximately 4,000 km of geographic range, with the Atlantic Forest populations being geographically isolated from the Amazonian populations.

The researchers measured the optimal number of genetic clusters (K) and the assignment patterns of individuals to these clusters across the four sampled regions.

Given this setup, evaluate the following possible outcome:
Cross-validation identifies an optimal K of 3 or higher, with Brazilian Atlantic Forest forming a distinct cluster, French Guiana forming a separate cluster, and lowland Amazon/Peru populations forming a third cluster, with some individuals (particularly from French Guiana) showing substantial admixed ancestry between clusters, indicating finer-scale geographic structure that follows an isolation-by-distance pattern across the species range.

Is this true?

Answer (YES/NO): NO